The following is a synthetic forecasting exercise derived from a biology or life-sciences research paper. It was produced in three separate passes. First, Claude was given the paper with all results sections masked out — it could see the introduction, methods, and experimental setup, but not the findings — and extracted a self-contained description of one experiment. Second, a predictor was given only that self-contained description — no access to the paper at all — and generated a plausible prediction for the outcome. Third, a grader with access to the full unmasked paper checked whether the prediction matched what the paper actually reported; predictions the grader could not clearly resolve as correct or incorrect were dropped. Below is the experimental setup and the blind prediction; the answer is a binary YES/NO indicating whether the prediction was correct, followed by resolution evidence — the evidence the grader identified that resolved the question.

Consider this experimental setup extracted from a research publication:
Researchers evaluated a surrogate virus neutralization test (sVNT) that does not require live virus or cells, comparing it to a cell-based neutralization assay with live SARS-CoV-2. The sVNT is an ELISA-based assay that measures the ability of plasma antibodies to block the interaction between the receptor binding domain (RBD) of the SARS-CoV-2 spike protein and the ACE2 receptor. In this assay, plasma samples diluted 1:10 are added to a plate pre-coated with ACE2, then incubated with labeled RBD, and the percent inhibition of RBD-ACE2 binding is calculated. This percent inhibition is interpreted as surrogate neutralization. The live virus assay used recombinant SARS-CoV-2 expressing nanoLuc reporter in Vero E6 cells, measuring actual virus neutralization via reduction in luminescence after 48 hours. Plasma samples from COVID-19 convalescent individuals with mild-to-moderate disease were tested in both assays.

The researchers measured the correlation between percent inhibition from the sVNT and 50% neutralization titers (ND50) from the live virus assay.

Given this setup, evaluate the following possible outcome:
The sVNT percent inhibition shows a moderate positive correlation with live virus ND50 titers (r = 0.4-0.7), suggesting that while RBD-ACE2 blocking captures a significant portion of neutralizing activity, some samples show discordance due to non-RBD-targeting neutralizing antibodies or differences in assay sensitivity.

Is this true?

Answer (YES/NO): NO